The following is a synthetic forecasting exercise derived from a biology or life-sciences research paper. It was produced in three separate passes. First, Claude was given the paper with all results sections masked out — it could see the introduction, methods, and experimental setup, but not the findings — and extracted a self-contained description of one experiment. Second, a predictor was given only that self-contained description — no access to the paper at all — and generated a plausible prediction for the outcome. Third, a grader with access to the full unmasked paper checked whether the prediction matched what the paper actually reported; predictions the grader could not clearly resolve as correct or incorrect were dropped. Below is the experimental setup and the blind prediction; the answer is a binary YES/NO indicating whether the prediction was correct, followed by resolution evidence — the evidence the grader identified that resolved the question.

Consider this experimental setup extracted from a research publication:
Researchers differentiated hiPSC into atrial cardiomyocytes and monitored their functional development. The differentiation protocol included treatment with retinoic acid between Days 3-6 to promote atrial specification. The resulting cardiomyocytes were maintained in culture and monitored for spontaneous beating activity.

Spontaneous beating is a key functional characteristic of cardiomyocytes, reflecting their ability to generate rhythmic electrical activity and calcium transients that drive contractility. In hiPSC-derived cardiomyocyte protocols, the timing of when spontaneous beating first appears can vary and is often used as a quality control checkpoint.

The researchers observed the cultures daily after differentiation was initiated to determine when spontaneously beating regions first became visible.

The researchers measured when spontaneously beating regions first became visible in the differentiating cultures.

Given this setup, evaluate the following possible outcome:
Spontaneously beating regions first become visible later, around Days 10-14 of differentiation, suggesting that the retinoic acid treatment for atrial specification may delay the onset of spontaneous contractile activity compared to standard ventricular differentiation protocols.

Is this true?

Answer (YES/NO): NO